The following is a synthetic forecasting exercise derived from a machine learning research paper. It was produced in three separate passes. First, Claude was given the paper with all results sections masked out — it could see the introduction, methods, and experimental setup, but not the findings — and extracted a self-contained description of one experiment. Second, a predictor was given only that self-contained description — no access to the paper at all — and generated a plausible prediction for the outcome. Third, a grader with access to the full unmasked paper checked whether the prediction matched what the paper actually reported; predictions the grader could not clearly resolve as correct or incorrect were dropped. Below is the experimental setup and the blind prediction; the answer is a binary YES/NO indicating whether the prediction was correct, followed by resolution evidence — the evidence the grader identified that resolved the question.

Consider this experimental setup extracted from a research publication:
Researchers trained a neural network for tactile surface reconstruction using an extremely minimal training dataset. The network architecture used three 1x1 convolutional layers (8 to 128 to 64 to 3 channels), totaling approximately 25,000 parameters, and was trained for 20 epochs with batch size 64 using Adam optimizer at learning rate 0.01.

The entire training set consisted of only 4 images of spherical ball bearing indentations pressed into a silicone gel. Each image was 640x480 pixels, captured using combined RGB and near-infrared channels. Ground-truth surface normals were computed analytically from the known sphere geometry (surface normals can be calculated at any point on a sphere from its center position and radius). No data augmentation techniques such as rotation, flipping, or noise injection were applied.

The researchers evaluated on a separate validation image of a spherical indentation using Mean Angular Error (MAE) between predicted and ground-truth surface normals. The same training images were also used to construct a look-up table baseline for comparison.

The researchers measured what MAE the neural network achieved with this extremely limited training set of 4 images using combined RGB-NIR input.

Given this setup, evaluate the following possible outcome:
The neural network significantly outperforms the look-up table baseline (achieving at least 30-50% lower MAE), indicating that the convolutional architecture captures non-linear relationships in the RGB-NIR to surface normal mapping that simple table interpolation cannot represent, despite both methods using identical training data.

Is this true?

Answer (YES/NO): YES